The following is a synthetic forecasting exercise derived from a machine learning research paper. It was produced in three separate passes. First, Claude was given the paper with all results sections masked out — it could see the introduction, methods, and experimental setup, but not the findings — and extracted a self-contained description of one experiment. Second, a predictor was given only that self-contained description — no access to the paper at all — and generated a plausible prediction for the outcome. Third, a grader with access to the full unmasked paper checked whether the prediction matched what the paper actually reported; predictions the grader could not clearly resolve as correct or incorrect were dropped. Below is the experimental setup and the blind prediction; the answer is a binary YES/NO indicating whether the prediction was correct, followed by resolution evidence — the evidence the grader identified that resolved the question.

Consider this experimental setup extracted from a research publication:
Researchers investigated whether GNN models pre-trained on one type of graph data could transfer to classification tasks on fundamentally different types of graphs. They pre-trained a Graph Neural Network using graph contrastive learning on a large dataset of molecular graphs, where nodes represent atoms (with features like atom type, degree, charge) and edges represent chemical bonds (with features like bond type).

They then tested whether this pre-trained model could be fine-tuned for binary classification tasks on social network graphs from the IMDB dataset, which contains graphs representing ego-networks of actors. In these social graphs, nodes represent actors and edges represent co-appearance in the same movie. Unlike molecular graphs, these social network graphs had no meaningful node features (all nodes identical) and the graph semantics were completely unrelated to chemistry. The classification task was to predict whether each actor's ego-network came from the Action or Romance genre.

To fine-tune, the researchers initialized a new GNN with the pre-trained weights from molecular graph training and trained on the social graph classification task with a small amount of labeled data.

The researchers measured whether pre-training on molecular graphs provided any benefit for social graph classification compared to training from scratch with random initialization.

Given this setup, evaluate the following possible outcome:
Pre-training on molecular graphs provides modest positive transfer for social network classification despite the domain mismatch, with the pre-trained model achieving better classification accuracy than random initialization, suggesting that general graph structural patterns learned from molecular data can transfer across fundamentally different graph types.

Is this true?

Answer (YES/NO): YES